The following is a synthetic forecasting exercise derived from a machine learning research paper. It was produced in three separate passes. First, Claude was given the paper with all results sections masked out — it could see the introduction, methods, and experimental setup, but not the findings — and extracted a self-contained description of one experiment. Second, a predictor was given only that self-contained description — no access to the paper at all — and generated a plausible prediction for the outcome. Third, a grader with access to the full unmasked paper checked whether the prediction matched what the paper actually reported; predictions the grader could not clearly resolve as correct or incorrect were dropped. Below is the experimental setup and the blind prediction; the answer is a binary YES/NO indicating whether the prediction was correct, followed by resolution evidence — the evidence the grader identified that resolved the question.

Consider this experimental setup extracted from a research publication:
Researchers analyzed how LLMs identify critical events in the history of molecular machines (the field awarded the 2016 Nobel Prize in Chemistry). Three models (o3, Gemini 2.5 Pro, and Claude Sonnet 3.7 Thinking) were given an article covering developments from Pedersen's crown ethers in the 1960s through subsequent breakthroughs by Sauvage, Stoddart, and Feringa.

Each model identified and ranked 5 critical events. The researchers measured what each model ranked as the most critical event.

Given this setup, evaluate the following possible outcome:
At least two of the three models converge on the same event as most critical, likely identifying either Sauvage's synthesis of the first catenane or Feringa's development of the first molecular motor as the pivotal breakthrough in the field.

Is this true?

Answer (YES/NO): YES